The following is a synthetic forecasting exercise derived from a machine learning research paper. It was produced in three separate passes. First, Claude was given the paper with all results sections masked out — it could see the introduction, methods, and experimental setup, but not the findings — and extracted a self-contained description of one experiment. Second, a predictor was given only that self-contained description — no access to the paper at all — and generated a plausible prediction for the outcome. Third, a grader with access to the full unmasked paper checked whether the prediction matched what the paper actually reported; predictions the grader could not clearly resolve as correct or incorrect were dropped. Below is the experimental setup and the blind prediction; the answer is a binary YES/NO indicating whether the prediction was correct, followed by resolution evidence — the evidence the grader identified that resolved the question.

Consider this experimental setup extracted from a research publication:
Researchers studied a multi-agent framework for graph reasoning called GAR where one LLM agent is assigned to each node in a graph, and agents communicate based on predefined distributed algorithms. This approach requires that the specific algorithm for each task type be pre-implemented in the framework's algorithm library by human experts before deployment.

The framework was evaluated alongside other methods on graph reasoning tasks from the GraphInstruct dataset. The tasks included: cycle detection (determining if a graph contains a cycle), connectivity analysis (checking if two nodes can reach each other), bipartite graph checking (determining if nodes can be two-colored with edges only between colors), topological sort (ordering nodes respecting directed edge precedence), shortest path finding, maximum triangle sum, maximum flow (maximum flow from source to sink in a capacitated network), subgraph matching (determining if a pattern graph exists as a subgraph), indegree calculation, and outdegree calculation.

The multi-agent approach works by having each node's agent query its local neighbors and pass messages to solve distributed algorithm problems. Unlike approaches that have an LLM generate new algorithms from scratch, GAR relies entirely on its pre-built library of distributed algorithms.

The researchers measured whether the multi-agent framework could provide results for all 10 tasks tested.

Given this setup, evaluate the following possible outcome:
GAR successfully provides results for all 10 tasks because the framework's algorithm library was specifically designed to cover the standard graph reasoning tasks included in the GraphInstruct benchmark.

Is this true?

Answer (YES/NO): NO